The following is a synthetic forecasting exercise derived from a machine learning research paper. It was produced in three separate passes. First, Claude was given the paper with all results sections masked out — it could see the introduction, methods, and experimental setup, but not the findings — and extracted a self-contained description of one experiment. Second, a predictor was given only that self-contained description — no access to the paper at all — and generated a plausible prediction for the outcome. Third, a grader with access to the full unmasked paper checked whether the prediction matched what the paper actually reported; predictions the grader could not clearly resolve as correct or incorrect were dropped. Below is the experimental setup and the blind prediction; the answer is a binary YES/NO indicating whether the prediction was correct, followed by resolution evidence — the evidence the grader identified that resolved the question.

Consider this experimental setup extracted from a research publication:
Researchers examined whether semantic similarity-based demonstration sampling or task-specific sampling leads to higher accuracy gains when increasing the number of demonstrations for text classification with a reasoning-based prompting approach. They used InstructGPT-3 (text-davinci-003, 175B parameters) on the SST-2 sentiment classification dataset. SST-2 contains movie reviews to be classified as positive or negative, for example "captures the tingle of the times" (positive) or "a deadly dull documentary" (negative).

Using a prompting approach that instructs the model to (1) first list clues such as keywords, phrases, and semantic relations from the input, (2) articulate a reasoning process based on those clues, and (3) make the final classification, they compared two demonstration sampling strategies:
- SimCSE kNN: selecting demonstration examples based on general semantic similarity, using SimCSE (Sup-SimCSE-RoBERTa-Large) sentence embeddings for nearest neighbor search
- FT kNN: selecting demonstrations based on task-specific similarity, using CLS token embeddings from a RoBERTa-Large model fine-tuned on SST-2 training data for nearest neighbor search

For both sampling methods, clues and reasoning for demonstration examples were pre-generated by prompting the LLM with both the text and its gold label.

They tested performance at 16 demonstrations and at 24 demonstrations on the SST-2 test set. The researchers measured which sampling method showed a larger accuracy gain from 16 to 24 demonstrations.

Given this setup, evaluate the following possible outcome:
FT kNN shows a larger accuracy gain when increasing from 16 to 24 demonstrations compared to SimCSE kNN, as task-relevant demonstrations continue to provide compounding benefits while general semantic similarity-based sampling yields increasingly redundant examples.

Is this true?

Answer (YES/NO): NO